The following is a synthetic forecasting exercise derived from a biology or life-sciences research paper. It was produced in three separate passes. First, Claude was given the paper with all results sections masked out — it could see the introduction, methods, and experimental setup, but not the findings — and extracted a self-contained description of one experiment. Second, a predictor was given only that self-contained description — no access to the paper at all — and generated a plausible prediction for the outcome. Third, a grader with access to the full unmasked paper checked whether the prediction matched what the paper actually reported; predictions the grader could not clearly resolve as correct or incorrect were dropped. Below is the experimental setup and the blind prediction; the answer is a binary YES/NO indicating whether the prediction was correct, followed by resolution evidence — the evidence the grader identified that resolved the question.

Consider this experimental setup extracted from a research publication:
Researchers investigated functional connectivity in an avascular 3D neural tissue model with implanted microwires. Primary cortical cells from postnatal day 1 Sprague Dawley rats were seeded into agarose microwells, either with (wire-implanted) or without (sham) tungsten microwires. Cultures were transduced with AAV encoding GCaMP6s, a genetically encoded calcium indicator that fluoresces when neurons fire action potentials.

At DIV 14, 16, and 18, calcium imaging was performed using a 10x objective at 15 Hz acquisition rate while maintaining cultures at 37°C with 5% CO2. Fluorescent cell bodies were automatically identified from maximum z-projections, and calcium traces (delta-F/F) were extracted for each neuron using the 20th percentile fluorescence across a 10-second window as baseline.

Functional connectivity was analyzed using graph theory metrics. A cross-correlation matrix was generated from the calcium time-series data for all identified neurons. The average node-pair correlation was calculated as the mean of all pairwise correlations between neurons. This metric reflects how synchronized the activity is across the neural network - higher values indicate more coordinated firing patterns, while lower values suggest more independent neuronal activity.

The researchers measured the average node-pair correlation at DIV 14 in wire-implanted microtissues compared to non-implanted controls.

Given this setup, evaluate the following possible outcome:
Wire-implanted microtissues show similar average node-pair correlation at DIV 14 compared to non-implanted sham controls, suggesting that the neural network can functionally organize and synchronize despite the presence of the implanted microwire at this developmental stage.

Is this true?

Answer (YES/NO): NO